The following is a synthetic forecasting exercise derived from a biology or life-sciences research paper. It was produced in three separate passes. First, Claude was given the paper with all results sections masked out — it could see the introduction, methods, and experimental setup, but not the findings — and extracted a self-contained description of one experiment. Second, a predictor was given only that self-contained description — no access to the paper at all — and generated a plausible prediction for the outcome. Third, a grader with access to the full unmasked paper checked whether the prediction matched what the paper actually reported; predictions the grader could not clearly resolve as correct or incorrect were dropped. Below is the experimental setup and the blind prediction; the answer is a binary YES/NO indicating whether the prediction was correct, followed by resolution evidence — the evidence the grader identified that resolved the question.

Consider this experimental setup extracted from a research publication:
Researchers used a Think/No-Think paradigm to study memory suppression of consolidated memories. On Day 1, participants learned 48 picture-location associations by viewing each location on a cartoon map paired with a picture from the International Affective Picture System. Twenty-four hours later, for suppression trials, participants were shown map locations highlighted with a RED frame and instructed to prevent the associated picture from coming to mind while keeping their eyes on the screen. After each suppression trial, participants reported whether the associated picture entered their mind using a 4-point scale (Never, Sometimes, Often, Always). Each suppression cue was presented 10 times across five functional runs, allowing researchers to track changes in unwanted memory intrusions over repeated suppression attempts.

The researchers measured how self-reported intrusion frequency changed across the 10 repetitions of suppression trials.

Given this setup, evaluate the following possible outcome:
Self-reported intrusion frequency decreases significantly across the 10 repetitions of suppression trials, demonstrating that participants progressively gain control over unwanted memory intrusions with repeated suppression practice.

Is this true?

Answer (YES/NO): YES